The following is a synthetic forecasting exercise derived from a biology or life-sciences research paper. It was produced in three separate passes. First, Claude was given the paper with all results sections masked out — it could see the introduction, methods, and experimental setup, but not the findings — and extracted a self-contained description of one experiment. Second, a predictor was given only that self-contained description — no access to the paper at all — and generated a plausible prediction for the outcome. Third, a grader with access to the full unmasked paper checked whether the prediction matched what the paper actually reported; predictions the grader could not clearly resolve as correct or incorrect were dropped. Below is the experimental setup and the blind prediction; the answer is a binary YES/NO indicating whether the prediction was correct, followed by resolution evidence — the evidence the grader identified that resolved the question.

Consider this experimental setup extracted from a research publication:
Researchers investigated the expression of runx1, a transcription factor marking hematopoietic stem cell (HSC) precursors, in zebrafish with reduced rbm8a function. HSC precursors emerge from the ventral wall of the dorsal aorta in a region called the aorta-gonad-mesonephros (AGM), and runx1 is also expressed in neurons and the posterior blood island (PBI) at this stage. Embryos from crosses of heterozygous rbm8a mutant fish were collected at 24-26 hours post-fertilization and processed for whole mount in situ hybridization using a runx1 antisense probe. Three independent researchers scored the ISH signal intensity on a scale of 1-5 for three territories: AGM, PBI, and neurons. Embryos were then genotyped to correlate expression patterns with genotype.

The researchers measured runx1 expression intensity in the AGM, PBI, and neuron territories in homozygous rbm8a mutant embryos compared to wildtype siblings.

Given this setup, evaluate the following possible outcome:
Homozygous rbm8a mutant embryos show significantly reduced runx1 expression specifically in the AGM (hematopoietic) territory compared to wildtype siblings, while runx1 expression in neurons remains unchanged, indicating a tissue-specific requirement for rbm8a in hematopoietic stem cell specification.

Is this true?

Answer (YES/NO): NO